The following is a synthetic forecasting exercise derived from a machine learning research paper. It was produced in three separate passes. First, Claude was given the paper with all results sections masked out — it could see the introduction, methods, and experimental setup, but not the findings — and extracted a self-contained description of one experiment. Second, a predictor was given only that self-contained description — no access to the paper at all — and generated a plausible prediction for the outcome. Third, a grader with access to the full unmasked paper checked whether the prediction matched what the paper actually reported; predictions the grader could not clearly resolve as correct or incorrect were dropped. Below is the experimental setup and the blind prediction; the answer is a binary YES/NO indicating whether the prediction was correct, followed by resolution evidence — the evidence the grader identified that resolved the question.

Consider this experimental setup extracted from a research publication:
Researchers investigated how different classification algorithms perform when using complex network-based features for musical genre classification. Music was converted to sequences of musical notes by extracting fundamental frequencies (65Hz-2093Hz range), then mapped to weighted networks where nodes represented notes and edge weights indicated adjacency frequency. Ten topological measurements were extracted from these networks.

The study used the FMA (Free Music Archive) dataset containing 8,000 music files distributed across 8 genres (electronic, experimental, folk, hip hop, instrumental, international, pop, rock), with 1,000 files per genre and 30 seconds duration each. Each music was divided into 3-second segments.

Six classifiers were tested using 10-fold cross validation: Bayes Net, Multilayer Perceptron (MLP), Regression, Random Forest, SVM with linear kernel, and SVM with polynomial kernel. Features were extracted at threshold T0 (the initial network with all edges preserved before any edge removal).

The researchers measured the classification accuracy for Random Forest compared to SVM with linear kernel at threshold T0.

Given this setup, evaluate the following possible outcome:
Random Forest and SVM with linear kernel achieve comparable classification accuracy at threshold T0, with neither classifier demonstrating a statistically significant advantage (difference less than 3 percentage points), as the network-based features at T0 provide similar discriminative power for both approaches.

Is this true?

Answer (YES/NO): NO